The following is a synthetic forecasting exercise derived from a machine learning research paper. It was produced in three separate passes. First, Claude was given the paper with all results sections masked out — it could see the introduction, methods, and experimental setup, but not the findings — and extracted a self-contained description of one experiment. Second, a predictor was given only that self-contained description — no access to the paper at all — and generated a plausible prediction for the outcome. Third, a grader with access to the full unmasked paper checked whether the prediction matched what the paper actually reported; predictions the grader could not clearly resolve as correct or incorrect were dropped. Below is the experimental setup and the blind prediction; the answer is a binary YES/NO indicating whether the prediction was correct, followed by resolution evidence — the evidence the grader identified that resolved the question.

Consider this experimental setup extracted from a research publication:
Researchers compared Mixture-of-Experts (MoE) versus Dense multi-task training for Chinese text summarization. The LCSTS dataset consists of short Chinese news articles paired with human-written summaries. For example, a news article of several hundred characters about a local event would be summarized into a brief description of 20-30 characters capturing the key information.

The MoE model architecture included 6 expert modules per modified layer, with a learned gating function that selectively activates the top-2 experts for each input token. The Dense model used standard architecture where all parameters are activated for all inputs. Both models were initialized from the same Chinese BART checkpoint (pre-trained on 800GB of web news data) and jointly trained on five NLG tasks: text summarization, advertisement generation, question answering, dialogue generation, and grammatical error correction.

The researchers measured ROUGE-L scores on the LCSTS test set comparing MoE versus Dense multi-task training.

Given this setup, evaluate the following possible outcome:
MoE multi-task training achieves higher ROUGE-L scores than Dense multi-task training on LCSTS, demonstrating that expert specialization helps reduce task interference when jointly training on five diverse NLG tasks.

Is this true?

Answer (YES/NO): NO